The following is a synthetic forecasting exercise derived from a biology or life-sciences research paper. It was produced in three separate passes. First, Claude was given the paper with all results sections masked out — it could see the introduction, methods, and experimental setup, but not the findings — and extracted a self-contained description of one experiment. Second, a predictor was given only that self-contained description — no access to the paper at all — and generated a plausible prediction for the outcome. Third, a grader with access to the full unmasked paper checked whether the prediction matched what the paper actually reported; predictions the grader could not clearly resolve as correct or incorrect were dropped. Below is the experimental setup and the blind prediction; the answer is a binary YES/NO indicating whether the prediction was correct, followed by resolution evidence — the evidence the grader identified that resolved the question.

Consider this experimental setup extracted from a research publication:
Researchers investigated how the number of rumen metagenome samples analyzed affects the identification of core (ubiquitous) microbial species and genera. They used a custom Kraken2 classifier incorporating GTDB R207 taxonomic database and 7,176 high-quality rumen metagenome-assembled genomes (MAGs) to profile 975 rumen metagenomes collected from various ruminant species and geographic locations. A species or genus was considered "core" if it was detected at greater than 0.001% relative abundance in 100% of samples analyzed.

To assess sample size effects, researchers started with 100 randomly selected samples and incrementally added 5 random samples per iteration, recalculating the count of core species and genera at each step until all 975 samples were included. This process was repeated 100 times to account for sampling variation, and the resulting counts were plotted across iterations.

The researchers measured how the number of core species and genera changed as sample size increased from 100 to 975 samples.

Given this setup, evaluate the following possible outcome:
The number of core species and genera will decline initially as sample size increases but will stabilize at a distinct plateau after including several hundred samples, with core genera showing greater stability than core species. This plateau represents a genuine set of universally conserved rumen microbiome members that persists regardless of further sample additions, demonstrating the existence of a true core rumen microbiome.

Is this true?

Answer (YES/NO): NO